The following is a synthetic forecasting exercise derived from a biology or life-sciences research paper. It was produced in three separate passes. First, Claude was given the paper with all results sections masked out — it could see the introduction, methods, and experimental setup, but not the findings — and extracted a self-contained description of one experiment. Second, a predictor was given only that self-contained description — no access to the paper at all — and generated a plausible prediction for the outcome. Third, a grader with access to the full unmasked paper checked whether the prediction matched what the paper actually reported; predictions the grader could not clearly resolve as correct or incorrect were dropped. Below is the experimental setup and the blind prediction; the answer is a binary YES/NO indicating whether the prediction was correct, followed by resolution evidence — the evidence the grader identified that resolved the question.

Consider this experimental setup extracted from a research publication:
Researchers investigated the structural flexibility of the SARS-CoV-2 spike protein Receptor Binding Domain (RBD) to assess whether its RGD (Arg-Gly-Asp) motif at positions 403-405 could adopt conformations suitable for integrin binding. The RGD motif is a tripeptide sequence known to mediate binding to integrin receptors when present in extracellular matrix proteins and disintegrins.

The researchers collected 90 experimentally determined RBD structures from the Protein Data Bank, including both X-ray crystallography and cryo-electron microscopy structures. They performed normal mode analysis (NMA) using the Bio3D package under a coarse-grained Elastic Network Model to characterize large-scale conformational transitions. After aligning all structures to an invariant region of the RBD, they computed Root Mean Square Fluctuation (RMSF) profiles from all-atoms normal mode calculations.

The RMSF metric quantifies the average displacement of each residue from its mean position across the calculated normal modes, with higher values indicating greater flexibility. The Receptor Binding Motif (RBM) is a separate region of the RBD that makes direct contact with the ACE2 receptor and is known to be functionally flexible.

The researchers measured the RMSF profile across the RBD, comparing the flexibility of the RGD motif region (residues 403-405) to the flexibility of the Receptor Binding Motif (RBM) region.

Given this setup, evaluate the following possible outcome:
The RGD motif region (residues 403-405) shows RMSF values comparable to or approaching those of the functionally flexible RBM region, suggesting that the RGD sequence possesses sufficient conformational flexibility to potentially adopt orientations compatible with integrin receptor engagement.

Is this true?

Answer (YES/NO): NO